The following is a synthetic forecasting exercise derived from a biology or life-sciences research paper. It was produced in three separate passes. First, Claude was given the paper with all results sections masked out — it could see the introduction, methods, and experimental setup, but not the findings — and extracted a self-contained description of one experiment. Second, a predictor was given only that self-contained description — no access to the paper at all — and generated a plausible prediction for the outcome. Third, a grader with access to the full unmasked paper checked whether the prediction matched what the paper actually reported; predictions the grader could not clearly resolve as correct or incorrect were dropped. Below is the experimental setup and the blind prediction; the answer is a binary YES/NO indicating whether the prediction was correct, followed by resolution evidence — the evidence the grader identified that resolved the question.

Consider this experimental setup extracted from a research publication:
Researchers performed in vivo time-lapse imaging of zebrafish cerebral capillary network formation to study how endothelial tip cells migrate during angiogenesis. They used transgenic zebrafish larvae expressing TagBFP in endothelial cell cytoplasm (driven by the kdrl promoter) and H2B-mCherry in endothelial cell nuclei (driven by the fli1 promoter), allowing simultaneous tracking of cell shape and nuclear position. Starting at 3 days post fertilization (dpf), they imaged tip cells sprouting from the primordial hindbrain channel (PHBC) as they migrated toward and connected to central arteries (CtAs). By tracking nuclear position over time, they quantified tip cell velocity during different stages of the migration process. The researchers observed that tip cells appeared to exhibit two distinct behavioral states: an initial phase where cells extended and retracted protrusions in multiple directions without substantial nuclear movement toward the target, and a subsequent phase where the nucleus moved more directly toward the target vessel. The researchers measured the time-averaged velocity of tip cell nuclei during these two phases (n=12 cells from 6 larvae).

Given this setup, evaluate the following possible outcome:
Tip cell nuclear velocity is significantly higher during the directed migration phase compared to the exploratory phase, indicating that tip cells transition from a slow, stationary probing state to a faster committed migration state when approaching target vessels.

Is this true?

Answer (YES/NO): YES